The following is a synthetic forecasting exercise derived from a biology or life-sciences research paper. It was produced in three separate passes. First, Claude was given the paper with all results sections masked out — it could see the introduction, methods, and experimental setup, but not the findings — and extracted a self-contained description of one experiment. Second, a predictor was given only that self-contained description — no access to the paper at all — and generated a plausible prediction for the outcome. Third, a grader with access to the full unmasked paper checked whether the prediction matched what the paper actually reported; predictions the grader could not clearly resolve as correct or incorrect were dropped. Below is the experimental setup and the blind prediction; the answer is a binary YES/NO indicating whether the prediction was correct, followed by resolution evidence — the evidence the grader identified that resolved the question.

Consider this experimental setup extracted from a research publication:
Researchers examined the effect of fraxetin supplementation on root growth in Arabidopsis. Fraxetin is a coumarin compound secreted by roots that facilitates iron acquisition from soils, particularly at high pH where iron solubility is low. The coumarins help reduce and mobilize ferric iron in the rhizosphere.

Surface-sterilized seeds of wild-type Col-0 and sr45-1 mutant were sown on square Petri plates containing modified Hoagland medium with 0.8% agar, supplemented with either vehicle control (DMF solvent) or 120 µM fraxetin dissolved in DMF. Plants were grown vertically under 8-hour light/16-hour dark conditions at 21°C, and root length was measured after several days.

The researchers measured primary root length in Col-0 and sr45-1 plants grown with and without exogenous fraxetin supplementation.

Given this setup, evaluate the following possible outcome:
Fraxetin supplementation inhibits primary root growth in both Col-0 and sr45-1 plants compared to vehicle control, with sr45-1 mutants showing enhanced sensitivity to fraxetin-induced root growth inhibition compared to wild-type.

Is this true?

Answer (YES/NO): NO